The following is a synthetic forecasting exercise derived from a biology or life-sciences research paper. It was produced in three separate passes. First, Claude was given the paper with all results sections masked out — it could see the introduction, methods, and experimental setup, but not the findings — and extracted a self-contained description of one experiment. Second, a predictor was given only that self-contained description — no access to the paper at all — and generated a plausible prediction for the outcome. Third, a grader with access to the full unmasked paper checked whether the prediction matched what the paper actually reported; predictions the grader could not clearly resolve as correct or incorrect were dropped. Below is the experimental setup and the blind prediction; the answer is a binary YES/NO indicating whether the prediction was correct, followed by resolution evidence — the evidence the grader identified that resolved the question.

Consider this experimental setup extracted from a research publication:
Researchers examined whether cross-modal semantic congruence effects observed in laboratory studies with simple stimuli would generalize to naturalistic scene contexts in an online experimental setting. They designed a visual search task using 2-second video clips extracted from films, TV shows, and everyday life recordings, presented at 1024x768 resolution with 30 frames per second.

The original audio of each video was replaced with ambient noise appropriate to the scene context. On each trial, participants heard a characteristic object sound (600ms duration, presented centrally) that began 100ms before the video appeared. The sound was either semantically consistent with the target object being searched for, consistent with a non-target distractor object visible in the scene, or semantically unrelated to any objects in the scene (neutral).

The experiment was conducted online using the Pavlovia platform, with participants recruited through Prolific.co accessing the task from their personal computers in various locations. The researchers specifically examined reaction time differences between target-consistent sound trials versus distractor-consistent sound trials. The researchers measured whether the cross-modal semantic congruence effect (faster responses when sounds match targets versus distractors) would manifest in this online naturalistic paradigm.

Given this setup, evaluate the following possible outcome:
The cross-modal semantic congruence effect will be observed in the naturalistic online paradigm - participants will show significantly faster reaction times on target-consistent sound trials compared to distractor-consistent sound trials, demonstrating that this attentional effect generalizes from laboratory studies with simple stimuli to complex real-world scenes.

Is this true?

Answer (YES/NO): YES